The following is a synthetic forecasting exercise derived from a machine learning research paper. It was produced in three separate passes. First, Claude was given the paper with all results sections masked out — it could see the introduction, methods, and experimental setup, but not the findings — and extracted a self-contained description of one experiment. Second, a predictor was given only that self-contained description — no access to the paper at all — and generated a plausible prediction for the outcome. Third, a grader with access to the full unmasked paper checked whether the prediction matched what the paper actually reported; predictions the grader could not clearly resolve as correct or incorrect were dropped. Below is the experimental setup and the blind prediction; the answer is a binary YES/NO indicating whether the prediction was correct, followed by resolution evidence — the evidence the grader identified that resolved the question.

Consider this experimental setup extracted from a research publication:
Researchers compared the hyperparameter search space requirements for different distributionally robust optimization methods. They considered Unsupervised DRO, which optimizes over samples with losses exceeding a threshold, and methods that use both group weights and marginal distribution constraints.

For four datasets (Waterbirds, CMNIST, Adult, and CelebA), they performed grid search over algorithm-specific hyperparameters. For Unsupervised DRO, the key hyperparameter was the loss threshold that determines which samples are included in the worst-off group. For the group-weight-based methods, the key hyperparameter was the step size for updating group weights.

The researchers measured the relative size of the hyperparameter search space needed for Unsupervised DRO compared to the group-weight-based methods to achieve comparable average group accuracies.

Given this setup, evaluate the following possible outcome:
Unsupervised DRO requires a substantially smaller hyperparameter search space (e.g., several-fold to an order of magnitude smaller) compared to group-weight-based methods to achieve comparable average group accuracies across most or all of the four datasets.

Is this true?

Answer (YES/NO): NO